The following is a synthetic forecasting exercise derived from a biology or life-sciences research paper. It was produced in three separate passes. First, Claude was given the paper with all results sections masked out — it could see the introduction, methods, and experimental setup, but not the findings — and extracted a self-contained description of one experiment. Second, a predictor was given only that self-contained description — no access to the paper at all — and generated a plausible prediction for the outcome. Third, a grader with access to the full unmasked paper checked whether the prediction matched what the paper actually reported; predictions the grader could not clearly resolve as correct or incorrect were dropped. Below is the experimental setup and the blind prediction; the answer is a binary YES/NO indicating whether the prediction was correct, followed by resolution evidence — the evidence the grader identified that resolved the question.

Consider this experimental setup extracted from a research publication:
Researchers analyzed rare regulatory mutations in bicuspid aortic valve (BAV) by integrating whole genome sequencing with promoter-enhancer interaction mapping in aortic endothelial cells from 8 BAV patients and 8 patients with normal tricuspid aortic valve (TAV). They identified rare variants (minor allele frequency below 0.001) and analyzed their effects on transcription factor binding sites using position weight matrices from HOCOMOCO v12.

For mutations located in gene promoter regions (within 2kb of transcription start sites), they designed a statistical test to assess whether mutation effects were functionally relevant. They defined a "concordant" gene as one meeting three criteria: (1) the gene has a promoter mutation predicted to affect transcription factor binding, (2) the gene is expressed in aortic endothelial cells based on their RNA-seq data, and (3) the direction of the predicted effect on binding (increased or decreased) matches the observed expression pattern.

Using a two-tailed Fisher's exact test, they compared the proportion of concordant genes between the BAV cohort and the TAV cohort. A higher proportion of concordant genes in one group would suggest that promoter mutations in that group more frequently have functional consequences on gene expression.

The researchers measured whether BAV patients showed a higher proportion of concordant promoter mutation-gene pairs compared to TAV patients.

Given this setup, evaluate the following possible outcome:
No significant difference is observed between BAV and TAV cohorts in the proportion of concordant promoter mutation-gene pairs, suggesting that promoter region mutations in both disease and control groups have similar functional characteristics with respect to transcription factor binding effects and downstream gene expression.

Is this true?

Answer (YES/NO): NO